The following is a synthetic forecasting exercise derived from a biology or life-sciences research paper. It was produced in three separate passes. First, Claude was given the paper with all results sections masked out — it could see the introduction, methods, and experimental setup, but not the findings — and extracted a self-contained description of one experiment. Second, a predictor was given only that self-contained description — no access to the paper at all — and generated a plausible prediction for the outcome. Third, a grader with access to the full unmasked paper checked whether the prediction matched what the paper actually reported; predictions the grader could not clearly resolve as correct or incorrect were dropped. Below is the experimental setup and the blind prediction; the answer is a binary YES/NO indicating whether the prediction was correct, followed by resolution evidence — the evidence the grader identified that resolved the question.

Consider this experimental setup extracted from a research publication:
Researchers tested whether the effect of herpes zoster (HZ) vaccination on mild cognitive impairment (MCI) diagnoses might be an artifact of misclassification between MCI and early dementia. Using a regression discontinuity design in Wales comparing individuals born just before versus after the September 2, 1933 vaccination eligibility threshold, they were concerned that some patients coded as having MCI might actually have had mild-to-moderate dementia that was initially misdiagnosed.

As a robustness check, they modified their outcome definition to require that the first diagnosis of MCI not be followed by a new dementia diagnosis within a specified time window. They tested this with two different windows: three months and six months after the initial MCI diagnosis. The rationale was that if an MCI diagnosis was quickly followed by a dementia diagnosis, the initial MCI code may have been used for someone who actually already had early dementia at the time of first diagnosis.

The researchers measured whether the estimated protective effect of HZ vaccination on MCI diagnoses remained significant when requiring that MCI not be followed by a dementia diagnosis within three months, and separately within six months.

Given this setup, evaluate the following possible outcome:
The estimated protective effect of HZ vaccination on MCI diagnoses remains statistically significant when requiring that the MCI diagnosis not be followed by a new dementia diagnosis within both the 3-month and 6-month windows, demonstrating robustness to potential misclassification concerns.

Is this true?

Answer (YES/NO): YES